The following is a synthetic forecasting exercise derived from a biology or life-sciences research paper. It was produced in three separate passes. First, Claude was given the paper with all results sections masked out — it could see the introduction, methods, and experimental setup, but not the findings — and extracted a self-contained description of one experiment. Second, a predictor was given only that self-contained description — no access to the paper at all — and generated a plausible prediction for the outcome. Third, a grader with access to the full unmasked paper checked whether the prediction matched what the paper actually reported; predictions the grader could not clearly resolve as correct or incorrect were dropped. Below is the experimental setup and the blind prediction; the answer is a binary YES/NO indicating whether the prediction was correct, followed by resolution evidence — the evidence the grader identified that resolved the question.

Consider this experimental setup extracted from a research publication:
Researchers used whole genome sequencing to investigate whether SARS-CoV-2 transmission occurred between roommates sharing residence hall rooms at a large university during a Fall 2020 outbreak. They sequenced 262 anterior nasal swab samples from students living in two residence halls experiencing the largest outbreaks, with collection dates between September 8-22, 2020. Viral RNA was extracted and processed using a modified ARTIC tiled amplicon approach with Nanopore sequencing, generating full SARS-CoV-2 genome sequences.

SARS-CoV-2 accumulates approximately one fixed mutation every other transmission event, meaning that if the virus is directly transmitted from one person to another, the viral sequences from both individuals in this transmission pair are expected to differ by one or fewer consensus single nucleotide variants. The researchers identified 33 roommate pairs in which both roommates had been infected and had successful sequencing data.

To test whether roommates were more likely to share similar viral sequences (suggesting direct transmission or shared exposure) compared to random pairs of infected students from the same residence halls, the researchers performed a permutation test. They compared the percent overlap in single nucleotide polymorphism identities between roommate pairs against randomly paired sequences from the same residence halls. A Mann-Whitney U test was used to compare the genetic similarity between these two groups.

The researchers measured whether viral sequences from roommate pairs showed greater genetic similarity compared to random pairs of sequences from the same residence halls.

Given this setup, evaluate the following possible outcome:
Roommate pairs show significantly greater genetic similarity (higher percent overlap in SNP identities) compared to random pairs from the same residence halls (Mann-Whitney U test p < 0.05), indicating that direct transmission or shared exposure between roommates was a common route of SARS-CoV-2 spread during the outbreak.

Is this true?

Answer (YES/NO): YES